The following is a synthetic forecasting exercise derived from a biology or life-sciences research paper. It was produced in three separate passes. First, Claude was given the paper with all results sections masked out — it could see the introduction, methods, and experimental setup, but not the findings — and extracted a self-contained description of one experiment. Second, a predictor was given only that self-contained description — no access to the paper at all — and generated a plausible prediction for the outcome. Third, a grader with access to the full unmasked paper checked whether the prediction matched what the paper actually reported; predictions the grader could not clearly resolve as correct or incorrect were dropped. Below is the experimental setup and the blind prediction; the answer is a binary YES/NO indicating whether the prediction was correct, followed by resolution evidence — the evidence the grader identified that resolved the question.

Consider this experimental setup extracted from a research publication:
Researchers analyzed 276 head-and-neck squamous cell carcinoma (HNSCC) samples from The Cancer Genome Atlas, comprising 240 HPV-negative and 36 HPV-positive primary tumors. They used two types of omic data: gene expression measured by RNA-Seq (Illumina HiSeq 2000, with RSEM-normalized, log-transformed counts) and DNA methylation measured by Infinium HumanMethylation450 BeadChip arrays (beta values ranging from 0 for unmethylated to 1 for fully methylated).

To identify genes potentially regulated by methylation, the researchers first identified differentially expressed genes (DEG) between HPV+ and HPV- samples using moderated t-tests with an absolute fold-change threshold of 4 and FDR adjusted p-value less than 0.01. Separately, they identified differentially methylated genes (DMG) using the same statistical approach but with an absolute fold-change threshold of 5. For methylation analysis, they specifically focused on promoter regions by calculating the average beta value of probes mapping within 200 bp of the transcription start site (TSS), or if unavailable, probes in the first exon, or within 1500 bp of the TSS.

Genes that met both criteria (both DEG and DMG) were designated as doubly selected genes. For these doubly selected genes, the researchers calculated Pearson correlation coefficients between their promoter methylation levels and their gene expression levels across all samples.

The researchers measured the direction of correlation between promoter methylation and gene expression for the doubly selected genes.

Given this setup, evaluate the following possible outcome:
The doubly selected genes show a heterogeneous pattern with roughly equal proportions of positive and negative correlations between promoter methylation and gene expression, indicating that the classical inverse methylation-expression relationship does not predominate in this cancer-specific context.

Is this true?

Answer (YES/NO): NO